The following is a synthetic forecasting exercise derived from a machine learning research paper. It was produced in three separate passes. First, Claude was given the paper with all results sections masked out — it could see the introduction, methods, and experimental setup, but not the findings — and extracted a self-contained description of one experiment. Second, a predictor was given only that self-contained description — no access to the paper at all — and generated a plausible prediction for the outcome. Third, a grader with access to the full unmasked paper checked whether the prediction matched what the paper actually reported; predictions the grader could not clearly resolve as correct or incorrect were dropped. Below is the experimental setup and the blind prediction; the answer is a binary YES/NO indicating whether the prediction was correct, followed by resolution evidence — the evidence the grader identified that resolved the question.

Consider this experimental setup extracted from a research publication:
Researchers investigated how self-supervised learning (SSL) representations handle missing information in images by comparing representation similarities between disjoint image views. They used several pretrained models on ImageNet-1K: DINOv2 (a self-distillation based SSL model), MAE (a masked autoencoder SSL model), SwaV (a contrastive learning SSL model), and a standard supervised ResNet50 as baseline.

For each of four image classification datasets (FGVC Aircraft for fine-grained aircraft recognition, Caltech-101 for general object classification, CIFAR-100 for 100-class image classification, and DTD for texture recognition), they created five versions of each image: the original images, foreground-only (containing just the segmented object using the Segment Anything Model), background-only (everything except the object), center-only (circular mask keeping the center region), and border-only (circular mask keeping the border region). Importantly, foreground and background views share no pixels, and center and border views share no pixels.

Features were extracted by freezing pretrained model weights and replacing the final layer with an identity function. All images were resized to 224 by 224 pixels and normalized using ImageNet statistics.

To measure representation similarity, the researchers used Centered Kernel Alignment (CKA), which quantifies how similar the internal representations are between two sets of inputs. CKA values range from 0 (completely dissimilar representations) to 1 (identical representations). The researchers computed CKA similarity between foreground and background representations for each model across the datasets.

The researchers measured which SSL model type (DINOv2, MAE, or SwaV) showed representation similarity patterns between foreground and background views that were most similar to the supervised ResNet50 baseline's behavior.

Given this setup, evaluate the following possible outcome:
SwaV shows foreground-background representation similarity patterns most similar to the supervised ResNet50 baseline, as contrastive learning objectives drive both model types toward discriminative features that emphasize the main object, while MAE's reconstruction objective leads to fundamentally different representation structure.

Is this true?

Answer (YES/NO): NO